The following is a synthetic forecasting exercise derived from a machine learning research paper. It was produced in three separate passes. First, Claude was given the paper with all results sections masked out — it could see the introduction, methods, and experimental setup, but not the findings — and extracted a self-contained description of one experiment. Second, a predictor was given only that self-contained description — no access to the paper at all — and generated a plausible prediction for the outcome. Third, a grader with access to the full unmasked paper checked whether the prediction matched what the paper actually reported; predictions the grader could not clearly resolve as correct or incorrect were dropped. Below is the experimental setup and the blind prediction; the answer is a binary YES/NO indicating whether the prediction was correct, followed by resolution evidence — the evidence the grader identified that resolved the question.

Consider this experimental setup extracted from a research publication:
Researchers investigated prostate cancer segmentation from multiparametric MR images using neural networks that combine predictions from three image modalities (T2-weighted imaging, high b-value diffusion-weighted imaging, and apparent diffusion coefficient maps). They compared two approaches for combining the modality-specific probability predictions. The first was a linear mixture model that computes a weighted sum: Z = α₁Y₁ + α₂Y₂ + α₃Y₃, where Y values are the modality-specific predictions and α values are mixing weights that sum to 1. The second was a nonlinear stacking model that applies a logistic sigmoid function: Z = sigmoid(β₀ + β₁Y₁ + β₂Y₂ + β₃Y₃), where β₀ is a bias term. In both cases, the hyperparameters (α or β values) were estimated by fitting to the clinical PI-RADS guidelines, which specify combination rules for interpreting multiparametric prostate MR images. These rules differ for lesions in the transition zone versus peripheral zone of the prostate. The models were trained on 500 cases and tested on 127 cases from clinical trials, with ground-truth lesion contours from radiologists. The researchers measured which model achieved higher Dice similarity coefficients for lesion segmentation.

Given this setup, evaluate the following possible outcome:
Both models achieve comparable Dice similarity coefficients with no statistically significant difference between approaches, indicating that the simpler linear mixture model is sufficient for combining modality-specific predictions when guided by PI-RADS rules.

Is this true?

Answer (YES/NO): NO